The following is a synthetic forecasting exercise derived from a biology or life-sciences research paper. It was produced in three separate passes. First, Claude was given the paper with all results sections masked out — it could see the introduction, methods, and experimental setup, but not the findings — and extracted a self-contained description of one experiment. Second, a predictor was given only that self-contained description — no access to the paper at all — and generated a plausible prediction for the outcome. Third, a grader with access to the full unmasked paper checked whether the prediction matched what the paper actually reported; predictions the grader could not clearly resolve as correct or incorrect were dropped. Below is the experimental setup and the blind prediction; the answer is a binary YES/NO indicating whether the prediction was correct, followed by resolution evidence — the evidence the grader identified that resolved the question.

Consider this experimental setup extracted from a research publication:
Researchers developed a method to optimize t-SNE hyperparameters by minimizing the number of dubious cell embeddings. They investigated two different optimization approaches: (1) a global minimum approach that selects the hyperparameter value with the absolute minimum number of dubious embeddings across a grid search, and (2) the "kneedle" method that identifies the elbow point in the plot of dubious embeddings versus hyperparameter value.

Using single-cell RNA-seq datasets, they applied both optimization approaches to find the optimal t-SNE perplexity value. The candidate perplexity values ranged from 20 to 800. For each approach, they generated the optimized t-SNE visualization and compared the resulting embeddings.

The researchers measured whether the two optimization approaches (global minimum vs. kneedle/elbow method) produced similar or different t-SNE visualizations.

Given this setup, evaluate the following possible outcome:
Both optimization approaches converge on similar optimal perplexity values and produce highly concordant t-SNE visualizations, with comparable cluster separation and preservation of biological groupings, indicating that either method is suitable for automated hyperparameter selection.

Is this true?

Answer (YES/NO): NO